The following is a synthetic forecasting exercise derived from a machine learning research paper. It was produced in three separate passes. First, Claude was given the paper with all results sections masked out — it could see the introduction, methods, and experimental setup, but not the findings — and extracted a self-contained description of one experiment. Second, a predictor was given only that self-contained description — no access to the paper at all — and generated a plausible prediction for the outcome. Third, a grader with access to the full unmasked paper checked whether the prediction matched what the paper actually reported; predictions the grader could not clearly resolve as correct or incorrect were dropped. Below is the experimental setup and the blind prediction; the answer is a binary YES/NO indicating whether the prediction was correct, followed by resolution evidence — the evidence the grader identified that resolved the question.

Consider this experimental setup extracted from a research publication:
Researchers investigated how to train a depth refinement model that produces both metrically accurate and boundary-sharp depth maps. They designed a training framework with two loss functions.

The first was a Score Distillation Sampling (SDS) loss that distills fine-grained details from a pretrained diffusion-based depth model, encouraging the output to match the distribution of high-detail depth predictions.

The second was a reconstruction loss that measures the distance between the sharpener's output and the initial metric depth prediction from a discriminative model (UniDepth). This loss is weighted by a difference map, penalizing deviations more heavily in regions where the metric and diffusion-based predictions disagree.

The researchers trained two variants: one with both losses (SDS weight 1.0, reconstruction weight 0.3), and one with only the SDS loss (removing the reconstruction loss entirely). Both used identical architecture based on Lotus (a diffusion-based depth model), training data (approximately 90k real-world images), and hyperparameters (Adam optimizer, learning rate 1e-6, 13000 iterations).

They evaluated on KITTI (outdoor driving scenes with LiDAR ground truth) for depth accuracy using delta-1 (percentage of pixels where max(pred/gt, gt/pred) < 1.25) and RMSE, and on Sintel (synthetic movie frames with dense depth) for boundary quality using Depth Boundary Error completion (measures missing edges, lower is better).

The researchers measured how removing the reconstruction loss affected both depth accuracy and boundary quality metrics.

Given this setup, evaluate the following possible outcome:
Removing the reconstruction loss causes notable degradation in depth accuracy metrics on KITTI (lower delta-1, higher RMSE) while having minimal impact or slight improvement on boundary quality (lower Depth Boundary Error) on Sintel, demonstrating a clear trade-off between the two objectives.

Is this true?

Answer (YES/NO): YES